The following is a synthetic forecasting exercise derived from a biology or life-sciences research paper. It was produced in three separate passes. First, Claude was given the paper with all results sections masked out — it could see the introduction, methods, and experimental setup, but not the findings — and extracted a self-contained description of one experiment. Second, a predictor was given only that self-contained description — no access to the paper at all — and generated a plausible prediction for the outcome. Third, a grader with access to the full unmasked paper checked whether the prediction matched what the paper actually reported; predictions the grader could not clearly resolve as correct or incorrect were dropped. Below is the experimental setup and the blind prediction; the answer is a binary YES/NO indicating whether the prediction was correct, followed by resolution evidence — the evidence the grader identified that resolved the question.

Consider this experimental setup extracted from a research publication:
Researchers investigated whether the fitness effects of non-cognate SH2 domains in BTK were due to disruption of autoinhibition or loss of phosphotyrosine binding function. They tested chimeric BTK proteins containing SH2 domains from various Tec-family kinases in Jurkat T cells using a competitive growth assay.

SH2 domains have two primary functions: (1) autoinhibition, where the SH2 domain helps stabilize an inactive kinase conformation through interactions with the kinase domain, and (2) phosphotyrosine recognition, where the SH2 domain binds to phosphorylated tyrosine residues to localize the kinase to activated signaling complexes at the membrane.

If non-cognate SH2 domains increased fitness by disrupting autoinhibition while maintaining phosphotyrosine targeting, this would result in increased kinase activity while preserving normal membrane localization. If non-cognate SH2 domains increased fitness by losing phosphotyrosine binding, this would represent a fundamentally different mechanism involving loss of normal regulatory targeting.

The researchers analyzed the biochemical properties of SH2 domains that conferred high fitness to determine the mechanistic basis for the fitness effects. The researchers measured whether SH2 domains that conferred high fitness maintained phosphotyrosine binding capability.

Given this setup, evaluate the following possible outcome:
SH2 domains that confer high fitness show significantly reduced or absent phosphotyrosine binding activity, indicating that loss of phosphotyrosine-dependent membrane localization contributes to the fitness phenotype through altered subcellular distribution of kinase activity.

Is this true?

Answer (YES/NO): NO